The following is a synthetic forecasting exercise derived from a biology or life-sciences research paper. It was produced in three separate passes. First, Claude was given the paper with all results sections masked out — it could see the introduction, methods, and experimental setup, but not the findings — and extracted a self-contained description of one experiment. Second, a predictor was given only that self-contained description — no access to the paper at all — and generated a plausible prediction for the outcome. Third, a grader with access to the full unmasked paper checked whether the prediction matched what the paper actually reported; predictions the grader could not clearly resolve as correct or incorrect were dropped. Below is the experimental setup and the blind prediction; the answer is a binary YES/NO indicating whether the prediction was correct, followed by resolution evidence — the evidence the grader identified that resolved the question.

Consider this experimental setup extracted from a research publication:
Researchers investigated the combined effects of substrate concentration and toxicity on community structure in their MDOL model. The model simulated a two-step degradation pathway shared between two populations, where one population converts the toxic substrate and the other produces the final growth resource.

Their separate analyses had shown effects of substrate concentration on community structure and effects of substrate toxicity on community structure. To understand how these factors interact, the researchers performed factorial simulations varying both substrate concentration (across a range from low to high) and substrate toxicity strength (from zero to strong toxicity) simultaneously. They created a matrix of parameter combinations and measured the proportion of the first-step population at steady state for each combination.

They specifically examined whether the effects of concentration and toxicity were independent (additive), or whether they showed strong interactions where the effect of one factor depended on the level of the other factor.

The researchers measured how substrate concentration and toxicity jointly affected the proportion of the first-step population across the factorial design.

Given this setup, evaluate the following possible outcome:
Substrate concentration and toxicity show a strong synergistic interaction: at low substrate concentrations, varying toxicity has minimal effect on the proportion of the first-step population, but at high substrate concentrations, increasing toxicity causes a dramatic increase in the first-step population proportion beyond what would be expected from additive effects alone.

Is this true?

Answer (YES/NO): YES